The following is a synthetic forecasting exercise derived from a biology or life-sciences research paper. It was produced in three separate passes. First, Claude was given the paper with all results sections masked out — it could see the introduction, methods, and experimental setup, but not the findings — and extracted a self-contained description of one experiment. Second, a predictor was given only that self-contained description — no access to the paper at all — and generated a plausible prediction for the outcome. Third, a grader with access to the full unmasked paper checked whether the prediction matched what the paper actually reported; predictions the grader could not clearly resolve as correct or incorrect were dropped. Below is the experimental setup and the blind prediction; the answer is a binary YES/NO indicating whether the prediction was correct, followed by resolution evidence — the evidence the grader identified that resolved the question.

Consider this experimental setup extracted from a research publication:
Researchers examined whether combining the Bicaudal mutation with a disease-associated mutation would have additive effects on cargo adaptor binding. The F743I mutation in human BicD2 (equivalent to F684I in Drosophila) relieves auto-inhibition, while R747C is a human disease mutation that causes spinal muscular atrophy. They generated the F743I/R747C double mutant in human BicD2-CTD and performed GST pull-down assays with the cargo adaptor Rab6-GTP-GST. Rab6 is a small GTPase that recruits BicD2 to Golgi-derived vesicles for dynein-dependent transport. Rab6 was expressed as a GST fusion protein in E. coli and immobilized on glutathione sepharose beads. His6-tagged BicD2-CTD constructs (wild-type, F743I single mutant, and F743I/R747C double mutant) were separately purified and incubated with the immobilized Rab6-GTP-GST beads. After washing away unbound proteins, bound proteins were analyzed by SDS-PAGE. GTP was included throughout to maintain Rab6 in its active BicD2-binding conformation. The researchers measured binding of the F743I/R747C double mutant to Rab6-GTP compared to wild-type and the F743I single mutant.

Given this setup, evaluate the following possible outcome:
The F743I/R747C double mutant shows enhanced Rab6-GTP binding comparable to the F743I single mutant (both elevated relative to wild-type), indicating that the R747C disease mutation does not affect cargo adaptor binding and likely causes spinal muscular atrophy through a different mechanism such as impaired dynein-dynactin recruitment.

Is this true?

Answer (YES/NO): NO